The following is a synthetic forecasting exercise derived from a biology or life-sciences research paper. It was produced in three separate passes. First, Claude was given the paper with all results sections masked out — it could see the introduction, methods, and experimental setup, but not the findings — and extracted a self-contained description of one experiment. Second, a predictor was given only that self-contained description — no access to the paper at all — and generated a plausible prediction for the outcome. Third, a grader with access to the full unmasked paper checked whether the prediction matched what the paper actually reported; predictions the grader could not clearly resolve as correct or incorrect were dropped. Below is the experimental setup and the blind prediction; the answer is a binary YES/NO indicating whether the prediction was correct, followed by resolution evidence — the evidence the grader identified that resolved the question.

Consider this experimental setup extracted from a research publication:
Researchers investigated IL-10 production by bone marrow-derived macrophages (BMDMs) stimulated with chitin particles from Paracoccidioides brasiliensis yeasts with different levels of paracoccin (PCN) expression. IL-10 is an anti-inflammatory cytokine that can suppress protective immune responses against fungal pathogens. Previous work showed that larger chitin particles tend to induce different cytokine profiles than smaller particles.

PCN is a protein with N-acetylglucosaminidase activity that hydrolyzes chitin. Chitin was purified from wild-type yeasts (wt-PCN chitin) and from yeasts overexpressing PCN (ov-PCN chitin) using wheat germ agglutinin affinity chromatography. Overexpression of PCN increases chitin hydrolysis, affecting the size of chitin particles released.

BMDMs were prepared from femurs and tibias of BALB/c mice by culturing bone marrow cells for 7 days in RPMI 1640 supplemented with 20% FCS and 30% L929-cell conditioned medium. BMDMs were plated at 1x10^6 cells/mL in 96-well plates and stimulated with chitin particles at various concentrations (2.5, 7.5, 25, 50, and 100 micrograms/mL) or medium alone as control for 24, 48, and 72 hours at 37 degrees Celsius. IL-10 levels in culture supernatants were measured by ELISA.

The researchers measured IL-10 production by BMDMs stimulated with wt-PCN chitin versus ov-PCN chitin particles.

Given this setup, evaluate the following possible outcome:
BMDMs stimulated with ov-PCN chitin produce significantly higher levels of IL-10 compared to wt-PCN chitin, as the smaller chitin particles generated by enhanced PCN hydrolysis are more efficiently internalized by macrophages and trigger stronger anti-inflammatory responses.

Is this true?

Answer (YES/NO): YES